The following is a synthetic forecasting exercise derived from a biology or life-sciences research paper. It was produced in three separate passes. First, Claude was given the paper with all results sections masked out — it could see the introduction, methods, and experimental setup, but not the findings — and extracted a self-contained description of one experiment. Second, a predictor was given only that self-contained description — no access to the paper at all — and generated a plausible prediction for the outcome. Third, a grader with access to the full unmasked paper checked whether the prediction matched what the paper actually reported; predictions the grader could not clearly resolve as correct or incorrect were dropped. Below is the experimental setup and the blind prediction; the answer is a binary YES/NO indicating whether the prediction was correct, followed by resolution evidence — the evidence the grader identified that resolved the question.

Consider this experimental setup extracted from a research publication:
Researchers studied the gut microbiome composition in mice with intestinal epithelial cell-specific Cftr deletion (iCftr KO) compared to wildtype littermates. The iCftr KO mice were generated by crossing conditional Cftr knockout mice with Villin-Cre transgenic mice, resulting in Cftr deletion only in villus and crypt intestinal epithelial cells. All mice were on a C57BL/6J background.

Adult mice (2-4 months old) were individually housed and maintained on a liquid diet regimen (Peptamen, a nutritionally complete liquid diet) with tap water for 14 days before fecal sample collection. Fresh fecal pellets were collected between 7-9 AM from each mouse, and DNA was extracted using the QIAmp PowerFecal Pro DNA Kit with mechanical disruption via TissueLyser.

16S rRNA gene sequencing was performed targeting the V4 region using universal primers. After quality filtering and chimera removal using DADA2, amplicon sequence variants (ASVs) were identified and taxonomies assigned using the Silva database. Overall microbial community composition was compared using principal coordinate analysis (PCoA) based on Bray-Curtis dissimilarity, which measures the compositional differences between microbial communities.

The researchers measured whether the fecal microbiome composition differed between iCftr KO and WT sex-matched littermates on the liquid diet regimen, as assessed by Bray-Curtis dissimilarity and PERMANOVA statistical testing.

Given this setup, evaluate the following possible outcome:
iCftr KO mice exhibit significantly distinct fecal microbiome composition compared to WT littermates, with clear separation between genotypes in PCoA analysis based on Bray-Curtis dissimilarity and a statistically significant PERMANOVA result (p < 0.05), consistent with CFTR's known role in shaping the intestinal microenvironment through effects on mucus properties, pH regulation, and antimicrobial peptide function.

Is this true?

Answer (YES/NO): YES